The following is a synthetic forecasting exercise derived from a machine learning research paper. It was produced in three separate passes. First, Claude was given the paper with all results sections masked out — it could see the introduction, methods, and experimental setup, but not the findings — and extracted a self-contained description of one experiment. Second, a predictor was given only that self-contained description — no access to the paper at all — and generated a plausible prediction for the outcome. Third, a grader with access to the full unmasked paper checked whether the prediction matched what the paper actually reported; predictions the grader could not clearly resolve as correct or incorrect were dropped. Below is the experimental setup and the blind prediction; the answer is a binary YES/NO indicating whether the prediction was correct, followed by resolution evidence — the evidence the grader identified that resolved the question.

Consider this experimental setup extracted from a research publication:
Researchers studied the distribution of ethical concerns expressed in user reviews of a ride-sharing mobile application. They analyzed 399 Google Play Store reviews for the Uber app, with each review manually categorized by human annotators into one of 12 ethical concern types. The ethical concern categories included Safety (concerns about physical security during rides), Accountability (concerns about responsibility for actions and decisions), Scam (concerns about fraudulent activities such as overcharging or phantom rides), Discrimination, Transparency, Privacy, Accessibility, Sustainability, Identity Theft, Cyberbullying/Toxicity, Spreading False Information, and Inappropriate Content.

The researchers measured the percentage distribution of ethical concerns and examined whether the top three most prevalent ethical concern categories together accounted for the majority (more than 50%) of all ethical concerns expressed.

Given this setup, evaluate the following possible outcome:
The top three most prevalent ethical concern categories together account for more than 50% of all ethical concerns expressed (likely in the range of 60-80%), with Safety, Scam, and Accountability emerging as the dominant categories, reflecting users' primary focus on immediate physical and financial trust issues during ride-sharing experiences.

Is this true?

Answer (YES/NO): YES